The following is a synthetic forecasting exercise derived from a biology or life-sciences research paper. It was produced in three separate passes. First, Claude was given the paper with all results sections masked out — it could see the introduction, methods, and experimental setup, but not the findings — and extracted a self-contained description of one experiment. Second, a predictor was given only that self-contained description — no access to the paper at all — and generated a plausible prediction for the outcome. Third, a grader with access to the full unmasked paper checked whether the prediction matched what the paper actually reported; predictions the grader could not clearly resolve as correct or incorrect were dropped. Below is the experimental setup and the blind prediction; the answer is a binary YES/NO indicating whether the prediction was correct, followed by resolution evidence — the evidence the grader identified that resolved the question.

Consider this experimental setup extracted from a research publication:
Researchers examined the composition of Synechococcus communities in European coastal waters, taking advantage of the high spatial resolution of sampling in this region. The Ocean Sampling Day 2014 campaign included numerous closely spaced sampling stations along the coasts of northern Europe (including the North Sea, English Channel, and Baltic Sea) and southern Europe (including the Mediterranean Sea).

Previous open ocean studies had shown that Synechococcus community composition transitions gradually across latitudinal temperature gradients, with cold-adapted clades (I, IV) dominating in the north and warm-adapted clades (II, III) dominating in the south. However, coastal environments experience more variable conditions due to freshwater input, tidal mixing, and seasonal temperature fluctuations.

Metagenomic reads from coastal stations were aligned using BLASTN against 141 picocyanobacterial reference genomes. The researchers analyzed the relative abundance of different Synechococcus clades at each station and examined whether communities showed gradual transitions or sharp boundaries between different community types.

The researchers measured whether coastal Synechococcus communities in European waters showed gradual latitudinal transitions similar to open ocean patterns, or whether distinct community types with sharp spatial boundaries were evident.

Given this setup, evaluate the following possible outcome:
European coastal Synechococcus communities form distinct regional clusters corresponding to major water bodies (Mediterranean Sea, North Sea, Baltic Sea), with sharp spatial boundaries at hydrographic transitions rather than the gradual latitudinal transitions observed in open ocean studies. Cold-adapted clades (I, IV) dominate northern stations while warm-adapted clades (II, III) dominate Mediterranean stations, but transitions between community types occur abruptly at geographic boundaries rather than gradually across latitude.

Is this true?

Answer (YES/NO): NO